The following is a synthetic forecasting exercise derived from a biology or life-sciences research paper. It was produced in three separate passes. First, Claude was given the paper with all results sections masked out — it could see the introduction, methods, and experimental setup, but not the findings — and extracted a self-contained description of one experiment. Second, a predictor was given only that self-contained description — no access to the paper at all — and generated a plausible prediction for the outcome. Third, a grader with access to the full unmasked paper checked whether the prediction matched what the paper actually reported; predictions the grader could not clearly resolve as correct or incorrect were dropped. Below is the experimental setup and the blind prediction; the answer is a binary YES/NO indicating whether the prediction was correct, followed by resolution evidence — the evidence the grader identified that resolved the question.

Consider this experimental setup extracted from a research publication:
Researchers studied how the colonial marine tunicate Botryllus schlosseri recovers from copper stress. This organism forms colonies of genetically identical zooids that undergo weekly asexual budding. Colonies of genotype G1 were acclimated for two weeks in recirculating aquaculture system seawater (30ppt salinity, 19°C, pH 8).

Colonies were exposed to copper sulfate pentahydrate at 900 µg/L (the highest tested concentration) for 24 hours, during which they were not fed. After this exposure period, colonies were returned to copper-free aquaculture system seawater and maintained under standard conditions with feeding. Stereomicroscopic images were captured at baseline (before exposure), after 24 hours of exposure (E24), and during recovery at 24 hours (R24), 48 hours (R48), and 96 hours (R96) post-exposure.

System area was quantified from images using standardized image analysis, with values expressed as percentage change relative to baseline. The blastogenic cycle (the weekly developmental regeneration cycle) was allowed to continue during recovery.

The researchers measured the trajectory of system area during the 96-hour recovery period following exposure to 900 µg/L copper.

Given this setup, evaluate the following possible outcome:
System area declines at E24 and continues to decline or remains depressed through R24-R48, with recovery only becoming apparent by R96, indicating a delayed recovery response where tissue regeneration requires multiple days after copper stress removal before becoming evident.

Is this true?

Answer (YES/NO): NO